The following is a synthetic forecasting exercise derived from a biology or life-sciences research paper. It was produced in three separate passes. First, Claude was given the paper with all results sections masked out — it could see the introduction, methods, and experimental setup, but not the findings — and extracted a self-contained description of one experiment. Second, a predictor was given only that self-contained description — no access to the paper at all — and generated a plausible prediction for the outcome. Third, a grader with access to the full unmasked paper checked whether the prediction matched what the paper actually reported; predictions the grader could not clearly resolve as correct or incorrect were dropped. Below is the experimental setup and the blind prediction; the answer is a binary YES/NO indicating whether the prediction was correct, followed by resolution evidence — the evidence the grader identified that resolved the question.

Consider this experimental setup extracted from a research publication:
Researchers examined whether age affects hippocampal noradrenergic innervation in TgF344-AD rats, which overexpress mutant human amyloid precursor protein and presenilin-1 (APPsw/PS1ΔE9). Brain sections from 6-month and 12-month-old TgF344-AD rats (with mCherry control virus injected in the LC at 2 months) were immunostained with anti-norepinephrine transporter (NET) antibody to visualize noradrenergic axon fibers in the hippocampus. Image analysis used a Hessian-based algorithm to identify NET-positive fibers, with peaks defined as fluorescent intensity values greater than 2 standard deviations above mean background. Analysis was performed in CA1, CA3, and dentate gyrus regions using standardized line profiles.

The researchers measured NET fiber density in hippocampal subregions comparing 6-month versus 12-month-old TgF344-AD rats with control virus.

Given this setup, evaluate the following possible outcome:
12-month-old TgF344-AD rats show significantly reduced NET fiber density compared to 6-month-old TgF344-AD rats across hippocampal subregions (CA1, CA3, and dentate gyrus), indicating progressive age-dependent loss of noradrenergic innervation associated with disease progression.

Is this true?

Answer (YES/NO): NO